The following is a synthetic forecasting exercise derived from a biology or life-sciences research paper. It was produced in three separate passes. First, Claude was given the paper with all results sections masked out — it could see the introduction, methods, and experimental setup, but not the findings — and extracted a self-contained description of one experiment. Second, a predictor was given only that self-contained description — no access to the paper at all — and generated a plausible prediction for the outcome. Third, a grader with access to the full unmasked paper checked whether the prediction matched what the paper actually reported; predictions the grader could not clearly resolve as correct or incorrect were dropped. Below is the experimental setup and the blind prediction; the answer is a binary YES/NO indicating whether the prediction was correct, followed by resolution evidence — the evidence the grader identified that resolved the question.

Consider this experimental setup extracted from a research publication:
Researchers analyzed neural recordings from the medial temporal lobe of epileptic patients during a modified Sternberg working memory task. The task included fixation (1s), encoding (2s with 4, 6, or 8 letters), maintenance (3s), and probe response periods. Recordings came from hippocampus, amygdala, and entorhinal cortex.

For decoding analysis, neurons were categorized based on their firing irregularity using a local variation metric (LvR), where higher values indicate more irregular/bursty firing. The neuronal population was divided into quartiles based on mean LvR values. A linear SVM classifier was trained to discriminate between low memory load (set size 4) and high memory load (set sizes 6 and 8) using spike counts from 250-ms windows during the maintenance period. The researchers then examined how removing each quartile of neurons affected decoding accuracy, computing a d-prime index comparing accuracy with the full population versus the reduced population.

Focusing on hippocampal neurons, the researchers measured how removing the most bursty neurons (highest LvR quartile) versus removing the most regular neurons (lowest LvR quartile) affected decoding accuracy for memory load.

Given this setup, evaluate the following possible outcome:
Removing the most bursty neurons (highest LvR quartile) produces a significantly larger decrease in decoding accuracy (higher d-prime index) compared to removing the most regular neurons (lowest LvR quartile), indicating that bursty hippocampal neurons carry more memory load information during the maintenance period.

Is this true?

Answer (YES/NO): NO